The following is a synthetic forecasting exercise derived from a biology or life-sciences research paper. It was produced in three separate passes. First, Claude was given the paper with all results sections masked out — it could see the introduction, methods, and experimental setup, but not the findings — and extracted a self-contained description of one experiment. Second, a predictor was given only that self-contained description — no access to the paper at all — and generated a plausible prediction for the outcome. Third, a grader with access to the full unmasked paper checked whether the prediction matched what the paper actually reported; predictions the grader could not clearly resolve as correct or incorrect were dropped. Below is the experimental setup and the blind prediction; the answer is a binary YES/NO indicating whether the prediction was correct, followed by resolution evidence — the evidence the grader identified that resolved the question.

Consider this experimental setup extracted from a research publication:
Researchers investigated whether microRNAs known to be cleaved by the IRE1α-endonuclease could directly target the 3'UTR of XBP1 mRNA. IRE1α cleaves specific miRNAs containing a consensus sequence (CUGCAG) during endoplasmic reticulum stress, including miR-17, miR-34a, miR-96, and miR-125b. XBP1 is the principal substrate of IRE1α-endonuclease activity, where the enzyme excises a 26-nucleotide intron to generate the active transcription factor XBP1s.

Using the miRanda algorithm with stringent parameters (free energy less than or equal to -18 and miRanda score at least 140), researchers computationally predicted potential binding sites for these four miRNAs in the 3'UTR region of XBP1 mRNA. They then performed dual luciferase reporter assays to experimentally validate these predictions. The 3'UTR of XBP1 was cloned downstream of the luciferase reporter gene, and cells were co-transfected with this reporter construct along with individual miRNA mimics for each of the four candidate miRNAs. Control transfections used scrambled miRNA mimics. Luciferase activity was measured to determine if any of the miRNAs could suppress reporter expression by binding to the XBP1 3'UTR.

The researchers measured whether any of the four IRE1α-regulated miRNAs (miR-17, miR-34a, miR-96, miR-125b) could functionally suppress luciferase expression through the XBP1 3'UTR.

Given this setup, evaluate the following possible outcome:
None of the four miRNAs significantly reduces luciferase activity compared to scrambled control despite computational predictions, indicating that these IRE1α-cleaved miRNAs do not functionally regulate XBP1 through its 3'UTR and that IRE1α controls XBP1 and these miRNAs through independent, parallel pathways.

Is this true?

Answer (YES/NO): NO